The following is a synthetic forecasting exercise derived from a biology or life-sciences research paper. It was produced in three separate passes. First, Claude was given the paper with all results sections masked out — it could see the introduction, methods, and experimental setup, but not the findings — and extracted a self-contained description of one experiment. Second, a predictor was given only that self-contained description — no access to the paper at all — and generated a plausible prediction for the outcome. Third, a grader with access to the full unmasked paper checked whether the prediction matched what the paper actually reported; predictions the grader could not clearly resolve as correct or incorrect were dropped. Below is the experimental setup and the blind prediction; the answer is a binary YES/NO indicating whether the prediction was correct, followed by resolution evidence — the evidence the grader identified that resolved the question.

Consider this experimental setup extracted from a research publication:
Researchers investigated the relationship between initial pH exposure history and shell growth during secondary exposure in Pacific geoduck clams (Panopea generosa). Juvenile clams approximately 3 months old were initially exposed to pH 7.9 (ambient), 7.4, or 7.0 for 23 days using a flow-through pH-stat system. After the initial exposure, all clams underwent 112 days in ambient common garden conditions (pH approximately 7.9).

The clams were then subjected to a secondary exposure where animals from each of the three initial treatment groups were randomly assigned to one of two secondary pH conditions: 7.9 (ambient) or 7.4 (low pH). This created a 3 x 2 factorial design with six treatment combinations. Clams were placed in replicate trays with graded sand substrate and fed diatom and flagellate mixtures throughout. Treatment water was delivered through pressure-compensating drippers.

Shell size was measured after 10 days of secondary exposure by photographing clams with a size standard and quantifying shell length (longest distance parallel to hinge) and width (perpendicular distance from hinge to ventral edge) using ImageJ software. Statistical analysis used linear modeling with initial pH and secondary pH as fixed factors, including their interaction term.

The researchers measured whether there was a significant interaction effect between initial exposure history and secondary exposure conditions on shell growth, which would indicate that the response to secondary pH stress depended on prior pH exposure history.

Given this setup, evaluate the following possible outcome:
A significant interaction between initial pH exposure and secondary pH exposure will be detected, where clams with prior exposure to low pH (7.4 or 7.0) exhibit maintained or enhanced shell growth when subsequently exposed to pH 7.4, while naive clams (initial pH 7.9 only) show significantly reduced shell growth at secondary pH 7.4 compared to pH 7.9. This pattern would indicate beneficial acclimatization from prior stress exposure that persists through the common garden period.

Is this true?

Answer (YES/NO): YES